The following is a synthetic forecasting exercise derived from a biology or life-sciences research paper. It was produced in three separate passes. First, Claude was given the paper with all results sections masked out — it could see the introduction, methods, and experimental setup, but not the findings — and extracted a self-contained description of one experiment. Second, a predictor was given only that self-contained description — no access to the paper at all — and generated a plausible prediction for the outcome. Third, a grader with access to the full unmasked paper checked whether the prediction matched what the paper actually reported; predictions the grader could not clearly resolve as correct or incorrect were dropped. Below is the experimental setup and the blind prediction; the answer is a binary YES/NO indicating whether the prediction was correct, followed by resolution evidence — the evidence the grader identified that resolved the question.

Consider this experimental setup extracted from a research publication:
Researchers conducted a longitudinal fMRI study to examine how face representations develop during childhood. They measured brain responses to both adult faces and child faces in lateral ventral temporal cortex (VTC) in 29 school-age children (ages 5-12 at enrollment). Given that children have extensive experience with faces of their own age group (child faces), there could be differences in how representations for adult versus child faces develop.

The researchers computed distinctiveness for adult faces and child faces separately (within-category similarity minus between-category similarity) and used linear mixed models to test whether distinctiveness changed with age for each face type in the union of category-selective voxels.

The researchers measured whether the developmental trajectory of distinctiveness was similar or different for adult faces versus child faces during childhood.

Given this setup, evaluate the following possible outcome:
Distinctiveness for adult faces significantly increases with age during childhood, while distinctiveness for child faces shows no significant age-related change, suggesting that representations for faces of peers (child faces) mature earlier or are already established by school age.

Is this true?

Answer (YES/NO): NO